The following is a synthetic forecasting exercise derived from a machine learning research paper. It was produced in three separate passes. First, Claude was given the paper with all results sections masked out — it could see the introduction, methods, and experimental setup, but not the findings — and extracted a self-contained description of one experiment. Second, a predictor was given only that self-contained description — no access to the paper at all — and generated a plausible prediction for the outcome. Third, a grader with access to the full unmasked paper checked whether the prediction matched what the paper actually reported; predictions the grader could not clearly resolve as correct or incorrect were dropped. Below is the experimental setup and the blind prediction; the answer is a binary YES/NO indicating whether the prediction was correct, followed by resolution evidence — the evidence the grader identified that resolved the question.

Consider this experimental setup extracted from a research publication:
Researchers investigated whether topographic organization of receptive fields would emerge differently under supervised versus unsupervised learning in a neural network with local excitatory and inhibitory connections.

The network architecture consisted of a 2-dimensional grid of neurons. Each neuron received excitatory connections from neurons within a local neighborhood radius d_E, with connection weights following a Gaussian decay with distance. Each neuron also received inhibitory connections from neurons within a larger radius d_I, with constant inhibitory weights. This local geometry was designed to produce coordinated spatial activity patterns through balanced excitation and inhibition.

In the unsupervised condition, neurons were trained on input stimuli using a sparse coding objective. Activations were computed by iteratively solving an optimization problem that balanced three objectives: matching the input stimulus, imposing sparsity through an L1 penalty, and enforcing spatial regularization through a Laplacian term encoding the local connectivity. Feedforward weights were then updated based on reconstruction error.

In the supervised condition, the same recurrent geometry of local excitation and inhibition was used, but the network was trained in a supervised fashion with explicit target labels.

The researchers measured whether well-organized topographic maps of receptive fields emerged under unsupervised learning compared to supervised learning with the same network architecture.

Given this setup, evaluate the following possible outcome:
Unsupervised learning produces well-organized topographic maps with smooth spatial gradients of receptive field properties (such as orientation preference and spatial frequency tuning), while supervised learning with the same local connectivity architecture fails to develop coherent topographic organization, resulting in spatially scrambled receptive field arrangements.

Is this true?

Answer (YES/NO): YES